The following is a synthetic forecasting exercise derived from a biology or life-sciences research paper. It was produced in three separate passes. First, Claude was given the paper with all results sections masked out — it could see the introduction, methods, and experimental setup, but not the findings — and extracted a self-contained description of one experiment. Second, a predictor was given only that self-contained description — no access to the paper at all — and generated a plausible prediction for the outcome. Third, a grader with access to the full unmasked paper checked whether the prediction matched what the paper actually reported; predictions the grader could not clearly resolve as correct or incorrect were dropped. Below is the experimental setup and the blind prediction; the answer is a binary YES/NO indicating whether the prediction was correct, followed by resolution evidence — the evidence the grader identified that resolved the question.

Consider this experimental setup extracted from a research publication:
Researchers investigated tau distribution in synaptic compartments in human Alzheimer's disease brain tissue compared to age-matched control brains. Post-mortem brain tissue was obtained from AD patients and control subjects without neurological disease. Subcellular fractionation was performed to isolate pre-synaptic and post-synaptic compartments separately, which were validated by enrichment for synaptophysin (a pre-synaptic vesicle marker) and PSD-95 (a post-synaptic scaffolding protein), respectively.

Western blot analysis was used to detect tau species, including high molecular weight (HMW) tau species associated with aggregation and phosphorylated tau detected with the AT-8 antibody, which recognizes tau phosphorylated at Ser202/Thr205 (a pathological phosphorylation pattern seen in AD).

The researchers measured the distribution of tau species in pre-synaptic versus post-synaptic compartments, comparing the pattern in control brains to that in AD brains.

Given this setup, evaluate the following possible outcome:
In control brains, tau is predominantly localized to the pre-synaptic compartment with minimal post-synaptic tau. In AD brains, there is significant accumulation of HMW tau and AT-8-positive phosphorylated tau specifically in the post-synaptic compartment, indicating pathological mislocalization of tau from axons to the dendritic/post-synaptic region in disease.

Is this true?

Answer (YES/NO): NO